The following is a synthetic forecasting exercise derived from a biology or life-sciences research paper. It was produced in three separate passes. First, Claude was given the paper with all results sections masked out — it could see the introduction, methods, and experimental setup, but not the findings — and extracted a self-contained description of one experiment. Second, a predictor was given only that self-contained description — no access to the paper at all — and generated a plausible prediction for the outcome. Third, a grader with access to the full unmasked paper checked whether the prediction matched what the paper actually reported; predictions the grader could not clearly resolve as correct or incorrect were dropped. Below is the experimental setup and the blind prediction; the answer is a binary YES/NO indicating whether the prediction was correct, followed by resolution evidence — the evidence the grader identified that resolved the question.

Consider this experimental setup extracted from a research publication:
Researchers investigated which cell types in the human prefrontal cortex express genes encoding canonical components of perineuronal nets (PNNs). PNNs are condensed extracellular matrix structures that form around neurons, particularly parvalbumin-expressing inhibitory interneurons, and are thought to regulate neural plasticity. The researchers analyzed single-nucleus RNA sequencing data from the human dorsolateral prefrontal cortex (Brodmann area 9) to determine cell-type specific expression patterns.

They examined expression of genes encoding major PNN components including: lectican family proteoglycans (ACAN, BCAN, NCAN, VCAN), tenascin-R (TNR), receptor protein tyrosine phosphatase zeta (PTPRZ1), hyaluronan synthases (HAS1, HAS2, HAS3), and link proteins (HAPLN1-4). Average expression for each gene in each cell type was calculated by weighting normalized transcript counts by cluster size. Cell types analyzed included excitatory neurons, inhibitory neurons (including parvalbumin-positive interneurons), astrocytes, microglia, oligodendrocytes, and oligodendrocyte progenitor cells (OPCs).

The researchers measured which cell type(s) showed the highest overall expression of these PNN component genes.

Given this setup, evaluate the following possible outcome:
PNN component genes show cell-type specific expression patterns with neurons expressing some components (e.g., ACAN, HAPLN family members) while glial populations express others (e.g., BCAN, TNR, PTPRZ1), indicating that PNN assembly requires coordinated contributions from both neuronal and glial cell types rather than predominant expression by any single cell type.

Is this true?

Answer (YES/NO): NO